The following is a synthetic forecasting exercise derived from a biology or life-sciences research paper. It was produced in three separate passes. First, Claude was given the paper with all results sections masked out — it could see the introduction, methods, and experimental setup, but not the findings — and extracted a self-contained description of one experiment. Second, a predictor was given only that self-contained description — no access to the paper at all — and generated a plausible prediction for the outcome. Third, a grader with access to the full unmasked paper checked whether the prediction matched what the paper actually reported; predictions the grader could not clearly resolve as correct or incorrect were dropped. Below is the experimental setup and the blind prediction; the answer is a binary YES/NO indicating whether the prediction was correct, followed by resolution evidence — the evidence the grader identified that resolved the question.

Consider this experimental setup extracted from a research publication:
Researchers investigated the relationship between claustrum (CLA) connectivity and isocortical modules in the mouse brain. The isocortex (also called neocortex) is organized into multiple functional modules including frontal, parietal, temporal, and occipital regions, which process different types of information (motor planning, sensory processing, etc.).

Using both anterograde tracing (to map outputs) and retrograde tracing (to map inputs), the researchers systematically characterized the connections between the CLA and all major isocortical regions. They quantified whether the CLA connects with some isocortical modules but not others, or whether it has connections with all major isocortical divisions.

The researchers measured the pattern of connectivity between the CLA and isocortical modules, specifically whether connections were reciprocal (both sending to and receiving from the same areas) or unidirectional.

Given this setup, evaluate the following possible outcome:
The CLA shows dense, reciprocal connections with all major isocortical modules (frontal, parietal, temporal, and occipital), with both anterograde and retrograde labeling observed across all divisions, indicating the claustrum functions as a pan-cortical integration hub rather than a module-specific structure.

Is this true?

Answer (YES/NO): NO